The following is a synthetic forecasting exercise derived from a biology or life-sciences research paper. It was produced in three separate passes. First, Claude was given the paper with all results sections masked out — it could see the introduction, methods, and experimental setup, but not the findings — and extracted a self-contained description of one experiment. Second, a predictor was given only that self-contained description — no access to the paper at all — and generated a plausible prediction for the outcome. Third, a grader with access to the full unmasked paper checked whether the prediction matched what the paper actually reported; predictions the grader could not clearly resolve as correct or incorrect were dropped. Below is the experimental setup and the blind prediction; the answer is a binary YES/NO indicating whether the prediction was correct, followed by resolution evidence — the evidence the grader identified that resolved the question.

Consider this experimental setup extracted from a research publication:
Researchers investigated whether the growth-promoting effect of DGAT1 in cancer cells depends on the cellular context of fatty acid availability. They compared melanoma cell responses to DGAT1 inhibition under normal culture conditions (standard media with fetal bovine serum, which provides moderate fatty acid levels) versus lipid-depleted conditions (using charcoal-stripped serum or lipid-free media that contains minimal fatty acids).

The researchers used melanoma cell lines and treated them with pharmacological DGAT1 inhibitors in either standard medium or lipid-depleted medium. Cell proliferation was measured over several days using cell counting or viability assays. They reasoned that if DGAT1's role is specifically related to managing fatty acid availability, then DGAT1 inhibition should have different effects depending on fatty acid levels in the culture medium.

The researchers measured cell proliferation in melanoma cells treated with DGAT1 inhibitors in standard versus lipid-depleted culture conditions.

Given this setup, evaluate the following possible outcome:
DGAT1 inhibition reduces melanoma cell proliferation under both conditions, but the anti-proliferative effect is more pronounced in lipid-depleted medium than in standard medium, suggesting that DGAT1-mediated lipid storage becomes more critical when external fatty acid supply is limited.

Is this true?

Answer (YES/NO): YES